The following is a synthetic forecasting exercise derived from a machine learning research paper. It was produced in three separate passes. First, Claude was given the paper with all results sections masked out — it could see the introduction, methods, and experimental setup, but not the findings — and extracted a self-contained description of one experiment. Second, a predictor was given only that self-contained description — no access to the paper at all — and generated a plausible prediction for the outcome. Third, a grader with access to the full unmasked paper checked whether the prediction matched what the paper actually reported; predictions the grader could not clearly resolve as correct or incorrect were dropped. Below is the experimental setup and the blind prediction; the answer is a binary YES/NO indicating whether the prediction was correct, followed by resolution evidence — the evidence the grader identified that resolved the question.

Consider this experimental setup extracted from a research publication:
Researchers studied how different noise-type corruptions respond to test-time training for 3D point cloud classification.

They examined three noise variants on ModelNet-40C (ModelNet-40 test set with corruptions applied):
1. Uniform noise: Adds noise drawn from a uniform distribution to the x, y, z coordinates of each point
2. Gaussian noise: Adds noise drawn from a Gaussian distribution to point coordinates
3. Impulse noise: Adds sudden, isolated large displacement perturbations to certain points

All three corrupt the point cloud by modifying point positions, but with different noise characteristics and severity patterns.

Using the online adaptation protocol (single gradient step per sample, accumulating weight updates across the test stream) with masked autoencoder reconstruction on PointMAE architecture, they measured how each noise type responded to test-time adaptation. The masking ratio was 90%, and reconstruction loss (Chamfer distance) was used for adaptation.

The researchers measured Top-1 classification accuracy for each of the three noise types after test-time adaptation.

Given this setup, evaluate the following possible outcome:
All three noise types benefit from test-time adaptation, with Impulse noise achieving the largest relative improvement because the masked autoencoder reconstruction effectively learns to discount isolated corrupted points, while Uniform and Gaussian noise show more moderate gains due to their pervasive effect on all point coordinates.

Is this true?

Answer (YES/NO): YES